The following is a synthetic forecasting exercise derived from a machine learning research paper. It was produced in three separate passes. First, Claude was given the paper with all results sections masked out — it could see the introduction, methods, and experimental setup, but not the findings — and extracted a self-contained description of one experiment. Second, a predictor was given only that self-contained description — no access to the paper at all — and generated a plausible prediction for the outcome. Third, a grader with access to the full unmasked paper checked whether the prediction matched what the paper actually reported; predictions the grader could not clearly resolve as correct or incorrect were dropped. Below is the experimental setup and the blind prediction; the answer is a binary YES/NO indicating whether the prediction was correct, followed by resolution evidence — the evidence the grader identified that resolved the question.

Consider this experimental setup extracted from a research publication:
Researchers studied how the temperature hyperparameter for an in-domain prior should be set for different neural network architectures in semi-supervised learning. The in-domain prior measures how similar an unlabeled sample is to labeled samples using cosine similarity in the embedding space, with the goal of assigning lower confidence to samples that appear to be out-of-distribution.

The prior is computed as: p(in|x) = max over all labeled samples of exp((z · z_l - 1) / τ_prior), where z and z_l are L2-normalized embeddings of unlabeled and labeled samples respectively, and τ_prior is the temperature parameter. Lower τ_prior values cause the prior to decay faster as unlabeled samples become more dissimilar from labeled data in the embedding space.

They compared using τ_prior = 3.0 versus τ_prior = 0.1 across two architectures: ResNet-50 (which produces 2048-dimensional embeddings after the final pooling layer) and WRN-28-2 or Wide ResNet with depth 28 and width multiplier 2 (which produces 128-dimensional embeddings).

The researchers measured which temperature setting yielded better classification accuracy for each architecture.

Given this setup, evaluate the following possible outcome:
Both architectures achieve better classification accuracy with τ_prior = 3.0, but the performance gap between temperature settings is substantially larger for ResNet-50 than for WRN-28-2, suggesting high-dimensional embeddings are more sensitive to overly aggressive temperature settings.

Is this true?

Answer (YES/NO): NO